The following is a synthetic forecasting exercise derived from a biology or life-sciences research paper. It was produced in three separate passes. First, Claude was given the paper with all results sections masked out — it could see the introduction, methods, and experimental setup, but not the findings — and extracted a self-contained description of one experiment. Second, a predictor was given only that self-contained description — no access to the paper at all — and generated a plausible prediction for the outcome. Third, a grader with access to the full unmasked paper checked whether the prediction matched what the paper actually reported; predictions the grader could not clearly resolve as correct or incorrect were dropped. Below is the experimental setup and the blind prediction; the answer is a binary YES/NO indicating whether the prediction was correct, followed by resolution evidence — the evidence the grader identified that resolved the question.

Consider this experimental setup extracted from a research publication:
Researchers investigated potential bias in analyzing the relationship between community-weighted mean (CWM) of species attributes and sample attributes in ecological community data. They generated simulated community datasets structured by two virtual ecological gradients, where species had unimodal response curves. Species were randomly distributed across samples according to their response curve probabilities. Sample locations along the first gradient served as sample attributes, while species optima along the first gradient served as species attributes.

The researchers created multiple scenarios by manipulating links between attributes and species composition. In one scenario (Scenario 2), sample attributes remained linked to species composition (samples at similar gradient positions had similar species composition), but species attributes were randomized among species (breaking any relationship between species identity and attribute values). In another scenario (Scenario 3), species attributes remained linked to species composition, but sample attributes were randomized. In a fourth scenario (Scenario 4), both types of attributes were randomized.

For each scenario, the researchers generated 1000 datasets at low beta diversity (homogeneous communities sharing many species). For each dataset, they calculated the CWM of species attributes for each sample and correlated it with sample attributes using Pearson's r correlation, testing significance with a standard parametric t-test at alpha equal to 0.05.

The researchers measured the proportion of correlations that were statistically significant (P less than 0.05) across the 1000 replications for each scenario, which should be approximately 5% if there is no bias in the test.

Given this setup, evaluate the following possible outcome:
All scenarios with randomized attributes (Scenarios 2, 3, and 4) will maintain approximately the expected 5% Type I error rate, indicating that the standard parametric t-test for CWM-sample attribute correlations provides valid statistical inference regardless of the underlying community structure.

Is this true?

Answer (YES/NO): NO